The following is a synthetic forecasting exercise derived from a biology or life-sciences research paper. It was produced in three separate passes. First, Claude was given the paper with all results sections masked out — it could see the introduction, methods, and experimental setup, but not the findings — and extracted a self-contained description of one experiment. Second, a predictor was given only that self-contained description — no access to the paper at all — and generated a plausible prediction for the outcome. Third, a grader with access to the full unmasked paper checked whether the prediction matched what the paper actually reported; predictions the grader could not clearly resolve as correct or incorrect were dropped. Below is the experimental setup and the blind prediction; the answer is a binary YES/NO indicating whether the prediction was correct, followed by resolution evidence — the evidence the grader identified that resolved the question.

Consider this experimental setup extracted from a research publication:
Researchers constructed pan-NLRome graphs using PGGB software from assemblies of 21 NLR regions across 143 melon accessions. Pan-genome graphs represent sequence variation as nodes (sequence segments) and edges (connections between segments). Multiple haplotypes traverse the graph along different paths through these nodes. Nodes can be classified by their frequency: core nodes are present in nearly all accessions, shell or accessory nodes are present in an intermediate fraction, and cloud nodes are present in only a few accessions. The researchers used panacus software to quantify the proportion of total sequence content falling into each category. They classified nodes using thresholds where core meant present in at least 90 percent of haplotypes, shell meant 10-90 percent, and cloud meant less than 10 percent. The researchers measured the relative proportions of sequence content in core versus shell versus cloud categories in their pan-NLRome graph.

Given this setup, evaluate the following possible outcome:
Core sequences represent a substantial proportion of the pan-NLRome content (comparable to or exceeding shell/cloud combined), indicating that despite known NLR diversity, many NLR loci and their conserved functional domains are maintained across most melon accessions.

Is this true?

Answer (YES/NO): NO